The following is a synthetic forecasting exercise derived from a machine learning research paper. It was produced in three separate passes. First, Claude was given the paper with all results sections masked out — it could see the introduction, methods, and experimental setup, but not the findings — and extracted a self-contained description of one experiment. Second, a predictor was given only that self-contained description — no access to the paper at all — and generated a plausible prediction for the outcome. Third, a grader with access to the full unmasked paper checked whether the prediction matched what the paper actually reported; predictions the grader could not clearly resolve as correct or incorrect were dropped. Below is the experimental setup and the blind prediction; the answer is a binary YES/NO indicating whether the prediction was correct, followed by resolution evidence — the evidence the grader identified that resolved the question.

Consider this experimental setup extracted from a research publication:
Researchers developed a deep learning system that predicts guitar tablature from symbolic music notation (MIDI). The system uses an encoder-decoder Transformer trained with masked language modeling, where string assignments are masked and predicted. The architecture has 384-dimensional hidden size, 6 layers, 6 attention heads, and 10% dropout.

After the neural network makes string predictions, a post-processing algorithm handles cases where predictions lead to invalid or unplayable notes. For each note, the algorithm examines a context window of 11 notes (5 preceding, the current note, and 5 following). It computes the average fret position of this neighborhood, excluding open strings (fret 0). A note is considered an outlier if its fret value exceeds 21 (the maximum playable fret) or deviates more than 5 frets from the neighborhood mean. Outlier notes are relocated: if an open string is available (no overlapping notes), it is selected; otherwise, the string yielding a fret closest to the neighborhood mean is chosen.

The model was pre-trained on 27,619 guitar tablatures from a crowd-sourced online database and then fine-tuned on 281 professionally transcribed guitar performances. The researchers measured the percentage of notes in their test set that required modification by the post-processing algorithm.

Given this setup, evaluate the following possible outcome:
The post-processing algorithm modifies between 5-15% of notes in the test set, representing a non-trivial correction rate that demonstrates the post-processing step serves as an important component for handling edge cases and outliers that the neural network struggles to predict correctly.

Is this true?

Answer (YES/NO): NO